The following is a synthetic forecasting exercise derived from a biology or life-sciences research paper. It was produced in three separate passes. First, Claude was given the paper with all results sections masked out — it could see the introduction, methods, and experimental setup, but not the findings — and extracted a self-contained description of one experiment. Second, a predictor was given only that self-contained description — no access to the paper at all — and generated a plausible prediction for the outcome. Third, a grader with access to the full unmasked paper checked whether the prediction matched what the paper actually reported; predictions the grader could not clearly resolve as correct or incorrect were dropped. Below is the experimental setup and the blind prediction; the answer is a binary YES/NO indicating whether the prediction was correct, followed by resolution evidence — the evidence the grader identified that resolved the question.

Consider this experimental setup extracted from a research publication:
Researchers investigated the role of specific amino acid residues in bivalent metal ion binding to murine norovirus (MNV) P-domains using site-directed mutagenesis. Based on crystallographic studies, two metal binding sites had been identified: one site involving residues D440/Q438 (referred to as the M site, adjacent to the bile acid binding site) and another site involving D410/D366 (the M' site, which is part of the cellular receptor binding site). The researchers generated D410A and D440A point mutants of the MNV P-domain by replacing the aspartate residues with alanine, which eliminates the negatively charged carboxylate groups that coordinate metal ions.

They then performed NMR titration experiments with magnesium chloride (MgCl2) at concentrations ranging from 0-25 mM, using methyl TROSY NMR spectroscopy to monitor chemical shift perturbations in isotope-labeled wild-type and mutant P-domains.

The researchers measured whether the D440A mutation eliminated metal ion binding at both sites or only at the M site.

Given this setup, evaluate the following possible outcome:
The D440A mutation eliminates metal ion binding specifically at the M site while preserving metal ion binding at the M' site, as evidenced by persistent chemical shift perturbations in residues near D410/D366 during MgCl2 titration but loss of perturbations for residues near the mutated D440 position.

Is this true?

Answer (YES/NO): YES